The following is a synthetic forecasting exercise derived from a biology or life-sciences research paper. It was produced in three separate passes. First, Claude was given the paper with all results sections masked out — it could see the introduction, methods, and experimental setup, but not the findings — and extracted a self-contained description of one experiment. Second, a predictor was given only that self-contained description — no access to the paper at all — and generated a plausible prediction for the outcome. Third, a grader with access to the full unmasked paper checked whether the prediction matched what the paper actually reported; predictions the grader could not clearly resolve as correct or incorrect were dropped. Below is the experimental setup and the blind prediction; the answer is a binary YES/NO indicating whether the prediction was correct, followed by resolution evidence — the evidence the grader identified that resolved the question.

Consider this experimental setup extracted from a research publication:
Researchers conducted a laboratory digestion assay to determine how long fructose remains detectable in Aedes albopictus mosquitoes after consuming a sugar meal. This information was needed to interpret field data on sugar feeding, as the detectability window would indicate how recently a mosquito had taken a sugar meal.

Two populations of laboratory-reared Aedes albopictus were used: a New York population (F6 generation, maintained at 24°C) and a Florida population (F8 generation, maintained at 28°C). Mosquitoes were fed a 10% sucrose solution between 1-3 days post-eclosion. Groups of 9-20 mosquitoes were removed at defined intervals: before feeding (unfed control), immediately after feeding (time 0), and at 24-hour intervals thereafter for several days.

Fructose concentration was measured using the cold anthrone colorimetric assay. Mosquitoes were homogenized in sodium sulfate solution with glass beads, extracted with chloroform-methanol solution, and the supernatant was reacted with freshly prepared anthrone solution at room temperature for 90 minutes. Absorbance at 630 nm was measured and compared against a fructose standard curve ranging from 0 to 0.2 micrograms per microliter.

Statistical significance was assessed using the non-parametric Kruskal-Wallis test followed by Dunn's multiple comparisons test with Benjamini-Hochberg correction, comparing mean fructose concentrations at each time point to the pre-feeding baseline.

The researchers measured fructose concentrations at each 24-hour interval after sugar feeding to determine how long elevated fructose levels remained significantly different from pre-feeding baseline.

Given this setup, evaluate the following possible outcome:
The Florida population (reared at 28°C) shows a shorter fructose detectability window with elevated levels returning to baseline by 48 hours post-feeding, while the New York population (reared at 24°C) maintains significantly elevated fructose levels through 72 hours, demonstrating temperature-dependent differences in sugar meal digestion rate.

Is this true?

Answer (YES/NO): NO